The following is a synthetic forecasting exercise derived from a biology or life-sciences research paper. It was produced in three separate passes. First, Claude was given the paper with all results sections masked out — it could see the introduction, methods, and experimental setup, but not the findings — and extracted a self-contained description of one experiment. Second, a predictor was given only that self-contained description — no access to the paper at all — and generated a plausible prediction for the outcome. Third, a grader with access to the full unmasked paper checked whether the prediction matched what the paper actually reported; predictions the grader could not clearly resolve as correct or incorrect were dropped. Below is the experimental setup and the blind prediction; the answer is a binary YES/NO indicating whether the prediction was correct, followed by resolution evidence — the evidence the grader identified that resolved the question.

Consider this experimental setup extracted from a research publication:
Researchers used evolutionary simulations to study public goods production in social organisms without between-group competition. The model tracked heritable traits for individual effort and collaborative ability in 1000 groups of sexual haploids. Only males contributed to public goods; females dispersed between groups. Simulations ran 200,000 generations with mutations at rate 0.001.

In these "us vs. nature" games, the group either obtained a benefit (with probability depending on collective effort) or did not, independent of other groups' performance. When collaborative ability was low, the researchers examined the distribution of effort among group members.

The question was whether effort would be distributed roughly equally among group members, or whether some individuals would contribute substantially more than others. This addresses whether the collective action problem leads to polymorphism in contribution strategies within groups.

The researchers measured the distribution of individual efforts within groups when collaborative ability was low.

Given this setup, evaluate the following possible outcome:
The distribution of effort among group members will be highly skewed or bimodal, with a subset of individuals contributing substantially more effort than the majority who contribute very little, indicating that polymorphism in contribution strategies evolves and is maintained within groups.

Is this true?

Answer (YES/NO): YES